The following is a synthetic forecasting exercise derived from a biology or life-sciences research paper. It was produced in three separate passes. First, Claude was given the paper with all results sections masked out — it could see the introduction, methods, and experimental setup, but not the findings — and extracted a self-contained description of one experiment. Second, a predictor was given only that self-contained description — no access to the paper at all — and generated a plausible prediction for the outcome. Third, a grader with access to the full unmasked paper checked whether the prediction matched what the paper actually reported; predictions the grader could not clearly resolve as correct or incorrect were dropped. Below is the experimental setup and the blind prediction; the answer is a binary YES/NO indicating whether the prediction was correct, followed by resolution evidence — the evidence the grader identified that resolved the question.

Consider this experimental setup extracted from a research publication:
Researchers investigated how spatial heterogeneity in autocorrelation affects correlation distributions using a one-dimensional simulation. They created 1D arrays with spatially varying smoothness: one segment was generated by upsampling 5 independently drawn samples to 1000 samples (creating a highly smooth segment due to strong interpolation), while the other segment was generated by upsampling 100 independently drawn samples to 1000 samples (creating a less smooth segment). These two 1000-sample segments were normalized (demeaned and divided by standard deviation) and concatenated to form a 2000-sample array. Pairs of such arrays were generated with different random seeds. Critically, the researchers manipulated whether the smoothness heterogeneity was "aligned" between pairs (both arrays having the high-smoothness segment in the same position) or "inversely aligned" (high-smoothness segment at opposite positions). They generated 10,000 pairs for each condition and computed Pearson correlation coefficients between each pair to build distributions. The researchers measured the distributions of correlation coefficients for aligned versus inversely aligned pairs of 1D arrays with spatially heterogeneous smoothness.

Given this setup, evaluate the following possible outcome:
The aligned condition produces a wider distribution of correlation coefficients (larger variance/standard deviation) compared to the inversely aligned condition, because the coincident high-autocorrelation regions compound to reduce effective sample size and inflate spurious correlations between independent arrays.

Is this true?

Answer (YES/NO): YES